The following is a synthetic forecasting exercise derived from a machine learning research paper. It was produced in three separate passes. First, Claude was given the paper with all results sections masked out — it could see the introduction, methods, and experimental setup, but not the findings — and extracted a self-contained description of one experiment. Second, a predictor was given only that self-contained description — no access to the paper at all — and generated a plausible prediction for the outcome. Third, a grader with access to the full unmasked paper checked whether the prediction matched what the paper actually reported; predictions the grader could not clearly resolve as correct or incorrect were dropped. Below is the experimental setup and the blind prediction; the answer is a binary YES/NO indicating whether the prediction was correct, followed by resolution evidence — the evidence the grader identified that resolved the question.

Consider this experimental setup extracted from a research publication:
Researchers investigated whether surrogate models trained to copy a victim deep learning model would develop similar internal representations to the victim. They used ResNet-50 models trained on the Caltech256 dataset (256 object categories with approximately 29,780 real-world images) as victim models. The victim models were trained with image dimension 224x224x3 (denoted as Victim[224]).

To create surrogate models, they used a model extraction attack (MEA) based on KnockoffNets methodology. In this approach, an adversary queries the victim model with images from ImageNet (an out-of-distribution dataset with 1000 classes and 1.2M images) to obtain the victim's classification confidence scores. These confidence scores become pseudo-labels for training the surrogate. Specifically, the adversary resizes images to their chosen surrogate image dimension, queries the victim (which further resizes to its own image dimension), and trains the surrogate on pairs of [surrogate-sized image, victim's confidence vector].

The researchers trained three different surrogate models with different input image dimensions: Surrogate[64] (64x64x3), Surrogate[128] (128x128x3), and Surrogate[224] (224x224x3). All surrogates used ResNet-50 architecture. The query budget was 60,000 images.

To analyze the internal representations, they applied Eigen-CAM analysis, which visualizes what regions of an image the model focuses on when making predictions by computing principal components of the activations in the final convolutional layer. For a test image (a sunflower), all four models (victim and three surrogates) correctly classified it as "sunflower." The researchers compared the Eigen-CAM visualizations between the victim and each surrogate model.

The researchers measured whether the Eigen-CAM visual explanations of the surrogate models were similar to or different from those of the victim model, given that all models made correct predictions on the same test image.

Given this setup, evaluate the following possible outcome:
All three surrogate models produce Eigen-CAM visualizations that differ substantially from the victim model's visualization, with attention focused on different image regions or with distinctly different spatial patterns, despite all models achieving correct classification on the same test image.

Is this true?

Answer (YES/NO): NO